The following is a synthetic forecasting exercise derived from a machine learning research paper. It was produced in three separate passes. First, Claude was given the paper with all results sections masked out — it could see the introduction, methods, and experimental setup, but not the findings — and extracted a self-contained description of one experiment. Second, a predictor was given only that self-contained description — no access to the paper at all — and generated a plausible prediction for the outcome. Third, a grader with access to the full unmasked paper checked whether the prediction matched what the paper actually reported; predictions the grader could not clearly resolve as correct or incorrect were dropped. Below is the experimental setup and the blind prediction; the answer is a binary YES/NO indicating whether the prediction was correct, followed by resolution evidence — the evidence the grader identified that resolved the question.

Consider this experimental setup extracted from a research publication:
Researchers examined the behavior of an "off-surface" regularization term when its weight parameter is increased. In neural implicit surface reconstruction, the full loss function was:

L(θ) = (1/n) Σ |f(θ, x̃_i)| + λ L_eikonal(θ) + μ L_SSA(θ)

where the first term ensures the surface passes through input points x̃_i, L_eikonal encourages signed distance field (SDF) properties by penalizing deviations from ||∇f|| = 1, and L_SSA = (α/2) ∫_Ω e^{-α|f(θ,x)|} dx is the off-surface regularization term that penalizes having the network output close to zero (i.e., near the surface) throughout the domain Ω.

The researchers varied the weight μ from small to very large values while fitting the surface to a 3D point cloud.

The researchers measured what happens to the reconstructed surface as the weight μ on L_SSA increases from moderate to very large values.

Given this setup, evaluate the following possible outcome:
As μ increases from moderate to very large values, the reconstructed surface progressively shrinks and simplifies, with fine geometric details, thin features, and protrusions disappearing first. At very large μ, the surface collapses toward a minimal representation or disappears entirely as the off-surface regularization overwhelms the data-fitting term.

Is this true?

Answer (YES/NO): YES